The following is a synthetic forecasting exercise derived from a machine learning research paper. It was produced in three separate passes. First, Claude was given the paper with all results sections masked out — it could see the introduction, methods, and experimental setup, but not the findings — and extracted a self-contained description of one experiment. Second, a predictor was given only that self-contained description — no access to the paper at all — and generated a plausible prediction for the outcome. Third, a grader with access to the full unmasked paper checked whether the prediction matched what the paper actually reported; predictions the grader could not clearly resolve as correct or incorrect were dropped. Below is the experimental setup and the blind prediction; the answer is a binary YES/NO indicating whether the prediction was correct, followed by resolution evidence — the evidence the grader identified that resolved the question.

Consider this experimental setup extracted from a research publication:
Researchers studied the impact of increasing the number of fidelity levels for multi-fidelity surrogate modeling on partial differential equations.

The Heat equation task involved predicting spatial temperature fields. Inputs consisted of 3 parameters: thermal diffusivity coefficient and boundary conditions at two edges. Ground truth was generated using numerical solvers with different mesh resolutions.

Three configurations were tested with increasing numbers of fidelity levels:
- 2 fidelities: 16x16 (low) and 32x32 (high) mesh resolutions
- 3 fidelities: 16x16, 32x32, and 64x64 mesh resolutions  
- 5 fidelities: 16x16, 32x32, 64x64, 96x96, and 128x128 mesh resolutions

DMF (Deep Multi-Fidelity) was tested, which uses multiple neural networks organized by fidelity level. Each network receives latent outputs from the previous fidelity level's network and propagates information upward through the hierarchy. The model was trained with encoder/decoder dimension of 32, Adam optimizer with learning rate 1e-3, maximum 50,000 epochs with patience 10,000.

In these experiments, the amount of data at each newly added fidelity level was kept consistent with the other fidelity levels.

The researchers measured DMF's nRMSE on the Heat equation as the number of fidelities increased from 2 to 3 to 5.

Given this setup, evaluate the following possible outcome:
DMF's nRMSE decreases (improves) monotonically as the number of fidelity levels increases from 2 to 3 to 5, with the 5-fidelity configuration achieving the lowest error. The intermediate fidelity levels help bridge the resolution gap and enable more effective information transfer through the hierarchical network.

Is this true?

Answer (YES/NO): NO